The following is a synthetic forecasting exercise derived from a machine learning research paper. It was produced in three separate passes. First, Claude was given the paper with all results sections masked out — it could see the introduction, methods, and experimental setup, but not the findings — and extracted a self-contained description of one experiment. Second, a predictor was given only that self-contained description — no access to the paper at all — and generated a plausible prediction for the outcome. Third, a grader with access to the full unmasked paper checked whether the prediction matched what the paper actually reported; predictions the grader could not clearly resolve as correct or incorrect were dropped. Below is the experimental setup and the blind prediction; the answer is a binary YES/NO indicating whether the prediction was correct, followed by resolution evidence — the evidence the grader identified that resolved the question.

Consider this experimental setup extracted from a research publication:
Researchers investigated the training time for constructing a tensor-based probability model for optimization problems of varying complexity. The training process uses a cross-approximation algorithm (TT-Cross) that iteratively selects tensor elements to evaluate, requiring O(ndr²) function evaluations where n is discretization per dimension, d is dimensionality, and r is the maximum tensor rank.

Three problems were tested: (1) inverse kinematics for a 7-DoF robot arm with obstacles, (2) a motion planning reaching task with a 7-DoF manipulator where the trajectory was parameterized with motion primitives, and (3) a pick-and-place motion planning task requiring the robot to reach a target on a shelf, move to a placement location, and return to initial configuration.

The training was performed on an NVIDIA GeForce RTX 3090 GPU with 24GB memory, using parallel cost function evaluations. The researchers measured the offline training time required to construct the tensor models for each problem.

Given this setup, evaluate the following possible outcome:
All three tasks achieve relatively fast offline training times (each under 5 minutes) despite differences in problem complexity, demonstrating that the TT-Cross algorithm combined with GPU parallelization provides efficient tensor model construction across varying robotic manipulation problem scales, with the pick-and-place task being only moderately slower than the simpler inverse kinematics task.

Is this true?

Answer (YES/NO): NO